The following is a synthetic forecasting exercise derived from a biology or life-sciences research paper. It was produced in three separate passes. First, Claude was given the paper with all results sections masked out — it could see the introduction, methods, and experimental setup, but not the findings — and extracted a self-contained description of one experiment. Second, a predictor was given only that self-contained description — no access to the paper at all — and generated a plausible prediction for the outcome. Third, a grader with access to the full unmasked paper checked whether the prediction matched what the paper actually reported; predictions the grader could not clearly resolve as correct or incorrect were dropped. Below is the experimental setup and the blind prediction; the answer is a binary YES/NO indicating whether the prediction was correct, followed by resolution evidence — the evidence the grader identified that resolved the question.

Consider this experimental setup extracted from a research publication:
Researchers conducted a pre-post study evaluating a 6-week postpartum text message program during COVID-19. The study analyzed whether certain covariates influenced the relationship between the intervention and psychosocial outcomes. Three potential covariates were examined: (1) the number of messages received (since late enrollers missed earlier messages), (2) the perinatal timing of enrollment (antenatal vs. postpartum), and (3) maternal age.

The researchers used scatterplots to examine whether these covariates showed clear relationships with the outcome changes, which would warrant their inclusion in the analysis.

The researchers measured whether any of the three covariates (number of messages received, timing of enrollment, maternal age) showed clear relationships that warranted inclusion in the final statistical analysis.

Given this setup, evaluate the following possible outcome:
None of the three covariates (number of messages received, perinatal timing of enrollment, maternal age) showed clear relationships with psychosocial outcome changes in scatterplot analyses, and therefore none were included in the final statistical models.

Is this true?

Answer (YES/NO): YES